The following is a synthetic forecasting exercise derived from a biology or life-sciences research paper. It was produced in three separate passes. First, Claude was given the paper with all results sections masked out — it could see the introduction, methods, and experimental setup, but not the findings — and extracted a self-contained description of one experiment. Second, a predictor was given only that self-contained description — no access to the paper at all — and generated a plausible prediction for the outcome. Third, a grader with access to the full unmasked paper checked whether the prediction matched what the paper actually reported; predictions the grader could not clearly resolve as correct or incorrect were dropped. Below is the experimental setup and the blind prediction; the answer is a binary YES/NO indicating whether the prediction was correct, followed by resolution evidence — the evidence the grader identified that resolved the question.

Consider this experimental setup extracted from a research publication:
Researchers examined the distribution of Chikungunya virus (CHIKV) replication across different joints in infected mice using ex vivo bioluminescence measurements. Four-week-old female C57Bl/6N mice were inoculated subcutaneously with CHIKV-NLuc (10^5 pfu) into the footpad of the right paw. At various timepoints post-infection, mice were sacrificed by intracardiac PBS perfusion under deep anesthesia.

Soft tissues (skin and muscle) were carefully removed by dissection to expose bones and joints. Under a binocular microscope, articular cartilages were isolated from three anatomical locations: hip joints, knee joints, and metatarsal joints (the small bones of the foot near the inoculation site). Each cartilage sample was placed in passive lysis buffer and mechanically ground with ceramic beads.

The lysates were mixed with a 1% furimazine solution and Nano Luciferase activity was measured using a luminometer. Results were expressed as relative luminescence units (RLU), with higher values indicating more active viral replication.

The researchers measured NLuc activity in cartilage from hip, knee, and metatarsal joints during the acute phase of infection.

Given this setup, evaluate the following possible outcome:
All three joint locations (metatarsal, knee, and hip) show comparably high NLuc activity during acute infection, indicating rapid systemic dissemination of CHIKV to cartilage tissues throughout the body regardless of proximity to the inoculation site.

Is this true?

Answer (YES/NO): NO